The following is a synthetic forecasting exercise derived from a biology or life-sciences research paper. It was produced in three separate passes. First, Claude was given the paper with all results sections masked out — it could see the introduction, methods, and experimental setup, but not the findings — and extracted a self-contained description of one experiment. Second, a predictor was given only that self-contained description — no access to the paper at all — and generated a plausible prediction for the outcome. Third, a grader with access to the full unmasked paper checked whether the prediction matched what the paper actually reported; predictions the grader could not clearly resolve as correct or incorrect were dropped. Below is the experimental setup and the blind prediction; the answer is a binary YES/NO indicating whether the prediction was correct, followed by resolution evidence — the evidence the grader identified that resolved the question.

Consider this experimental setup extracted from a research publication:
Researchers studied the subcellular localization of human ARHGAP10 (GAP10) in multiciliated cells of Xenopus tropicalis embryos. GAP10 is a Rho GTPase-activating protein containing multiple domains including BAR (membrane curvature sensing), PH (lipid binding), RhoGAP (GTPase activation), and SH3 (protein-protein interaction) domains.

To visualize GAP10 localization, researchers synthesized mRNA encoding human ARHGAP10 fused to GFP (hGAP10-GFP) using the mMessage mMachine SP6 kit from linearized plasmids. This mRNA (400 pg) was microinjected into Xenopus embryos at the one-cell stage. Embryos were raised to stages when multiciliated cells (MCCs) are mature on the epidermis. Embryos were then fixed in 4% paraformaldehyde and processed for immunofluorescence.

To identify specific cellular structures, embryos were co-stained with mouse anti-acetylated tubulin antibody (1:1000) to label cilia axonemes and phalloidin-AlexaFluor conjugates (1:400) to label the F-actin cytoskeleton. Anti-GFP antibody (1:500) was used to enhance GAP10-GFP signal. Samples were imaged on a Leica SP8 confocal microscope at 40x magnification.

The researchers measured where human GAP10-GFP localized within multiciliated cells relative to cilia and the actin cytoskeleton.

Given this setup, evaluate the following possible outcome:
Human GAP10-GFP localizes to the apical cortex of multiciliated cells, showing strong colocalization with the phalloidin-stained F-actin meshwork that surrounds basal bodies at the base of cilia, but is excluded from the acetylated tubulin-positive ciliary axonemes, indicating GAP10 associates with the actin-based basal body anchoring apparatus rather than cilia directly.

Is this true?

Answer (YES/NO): NO